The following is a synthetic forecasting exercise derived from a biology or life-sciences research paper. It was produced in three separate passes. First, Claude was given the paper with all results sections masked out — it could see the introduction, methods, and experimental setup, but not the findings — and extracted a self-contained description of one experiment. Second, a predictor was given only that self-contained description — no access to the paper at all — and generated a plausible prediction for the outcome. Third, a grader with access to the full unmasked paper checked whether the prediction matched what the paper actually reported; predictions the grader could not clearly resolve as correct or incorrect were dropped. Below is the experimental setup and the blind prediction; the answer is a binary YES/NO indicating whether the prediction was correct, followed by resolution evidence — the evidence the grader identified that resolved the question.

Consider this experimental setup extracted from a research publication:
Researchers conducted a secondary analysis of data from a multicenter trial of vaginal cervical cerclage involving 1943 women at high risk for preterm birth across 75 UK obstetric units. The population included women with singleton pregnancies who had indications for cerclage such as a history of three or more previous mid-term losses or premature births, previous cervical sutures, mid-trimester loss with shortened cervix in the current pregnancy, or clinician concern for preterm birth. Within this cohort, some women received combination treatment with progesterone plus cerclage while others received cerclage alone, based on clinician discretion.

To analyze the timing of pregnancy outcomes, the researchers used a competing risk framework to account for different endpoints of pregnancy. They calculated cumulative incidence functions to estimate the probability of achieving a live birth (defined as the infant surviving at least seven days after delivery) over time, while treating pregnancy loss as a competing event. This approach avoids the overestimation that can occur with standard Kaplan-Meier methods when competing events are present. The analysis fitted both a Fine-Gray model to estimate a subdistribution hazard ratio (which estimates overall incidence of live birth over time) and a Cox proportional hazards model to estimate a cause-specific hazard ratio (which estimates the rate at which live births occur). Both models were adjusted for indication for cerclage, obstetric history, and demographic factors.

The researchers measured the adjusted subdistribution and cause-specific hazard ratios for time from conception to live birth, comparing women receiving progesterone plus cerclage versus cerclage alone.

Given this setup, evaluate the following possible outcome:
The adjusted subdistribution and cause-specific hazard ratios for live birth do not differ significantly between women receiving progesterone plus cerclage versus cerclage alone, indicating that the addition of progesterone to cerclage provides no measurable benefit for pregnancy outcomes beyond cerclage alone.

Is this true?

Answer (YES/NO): NO